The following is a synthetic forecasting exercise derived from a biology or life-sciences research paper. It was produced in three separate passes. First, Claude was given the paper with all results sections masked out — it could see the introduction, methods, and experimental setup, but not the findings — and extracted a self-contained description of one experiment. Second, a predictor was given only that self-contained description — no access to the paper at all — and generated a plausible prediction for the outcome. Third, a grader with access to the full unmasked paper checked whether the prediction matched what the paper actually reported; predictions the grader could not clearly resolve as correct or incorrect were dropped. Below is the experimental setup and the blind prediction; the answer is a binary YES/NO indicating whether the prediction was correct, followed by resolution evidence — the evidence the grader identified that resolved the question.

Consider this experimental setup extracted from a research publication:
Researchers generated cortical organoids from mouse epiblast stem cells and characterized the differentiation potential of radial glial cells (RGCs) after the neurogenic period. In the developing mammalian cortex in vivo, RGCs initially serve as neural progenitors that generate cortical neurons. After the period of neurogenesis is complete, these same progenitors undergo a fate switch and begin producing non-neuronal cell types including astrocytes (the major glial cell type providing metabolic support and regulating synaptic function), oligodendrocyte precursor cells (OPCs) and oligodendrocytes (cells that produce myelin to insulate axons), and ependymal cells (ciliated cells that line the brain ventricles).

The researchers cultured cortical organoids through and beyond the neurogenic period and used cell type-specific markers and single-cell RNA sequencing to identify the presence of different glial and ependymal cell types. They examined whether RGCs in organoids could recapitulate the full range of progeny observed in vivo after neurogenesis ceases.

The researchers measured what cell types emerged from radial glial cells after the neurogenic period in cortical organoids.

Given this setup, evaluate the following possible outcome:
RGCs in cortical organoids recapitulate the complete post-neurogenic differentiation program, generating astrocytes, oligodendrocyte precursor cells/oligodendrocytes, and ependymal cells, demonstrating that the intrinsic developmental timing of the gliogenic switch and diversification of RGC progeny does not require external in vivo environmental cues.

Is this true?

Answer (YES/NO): YES